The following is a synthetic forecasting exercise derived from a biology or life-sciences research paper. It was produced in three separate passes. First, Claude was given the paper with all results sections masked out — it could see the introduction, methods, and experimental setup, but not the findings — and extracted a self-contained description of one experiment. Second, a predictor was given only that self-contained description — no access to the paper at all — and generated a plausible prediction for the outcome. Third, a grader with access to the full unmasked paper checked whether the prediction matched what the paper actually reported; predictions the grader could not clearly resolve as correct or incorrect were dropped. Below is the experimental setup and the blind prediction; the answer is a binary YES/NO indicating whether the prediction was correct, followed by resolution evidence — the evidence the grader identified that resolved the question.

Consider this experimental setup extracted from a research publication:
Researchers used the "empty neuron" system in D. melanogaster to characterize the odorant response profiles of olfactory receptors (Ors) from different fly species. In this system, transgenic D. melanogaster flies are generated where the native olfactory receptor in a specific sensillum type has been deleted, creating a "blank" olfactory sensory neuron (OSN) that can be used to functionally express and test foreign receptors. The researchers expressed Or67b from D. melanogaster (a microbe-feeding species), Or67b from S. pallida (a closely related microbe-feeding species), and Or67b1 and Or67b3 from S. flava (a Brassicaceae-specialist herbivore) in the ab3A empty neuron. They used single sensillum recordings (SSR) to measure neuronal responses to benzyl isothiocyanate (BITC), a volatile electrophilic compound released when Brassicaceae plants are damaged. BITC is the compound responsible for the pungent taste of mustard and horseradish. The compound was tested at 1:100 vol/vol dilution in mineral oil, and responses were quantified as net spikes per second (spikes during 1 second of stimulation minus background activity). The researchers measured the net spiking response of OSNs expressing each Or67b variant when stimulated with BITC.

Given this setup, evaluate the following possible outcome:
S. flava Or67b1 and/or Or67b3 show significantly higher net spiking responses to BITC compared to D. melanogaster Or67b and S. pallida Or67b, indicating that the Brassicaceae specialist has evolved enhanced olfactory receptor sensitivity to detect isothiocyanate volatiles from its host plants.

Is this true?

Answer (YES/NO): YES